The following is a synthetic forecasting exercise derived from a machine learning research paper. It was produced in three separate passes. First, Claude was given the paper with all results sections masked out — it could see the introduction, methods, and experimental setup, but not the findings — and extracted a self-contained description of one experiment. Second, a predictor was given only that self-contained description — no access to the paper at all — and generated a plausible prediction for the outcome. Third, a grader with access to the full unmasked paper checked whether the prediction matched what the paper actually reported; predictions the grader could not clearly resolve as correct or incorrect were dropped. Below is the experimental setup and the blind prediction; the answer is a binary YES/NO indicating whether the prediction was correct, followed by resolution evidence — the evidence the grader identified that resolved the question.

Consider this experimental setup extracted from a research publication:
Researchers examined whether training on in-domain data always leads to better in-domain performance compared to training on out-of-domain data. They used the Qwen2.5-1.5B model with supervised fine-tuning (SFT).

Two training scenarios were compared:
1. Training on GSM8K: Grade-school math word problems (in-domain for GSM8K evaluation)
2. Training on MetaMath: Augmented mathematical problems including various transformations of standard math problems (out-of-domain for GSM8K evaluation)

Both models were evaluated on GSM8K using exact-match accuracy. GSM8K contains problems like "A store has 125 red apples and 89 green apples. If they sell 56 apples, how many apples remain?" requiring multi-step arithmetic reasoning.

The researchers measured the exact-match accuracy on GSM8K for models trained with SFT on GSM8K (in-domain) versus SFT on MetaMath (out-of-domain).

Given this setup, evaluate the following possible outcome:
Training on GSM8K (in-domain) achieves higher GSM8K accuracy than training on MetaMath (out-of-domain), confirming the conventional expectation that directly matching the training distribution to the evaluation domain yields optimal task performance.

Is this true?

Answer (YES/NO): NO